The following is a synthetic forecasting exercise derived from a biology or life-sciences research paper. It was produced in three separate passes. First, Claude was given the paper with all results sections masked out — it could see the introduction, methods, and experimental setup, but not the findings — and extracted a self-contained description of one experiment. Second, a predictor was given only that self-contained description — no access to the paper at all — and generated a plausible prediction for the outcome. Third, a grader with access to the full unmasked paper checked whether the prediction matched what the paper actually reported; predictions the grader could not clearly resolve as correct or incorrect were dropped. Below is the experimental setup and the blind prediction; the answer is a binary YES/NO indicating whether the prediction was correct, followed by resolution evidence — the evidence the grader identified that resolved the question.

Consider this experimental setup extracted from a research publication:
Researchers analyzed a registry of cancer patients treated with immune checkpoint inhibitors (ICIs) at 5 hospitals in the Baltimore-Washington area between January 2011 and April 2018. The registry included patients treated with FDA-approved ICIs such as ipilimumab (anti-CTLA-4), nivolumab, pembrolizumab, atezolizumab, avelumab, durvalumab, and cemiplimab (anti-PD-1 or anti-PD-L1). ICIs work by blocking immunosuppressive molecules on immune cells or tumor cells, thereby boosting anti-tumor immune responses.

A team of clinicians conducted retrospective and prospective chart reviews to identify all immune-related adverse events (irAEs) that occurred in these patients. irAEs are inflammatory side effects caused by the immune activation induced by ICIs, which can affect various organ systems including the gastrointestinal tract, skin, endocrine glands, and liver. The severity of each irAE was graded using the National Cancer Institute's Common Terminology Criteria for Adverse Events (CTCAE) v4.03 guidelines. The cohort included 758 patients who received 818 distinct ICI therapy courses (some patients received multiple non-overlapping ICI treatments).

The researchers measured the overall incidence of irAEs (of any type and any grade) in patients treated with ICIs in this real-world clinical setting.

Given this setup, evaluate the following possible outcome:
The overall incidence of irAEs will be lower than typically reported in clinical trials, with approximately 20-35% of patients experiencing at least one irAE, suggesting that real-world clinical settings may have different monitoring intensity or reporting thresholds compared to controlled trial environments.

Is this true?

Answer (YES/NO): NO